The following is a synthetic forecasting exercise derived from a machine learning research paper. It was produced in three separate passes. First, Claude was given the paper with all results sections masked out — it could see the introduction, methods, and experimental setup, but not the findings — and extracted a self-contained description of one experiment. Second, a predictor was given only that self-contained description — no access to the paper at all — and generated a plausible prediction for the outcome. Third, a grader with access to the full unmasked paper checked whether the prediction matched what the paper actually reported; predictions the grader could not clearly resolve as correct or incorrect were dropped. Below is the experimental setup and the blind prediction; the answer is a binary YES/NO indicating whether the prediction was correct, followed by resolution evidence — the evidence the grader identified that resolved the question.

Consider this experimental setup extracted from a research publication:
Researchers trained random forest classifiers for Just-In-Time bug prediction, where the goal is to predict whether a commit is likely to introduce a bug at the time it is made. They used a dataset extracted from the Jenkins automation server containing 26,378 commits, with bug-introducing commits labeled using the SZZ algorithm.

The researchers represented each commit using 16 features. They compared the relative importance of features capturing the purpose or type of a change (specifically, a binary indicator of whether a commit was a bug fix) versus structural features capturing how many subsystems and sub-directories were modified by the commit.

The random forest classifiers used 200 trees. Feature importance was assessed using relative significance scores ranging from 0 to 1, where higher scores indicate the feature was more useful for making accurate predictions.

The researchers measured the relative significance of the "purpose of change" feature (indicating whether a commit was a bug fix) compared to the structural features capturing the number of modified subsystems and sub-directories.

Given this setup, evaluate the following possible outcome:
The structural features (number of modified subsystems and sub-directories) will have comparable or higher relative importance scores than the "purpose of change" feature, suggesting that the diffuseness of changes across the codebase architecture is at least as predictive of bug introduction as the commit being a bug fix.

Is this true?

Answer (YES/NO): YES